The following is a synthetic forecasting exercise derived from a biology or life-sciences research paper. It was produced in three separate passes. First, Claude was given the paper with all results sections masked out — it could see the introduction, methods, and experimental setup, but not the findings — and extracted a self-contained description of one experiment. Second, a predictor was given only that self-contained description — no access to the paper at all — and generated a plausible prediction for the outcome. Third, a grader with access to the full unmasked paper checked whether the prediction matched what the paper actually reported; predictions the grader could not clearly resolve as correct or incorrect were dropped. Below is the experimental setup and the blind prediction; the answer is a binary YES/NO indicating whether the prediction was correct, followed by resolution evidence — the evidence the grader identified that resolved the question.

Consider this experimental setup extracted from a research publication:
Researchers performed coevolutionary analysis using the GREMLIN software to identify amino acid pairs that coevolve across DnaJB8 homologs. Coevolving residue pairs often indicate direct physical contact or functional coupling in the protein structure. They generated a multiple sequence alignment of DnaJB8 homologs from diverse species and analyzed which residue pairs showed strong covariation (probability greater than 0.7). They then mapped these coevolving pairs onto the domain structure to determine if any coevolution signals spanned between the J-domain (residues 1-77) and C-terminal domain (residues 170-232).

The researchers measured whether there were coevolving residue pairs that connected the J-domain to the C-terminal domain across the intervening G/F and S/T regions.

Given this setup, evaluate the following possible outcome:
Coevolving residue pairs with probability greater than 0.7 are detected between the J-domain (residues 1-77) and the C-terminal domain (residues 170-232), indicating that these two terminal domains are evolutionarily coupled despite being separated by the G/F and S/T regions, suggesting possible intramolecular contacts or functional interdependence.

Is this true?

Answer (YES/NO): YES